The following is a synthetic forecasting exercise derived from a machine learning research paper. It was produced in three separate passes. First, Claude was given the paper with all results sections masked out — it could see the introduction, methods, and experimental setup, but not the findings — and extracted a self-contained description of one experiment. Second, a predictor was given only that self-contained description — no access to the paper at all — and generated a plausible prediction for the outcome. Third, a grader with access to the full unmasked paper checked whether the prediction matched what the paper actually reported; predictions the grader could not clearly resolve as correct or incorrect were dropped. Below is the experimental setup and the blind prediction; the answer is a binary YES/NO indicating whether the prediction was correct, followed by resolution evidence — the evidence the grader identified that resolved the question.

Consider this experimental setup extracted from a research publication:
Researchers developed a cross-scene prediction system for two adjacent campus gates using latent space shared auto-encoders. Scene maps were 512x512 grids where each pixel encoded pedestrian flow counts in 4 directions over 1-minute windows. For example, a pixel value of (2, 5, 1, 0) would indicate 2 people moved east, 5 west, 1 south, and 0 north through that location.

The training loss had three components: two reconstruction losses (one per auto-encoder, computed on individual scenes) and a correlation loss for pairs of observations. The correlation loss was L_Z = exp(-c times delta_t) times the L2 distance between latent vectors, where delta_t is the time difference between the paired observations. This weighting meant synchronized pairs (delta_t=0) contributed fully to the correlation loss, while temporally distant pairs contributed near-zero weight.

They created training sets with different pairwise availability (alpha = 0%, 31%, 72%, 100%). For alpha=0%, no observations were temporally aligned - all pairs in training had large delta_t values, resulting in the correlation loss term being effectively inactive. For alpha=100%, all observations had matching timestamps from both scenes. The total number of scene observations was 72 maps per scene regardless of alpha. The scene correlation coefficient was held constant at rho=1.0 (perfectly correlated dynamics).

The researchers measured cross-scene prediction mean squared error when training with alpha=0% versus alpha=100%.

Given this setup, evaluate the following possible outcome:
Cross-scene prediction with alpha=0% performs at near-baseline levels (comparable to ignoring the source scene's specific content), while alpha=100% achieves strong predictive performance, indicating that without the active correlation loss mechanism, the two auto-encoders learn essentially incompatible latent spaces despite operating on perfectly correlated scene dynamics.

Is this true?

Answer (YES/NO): NO